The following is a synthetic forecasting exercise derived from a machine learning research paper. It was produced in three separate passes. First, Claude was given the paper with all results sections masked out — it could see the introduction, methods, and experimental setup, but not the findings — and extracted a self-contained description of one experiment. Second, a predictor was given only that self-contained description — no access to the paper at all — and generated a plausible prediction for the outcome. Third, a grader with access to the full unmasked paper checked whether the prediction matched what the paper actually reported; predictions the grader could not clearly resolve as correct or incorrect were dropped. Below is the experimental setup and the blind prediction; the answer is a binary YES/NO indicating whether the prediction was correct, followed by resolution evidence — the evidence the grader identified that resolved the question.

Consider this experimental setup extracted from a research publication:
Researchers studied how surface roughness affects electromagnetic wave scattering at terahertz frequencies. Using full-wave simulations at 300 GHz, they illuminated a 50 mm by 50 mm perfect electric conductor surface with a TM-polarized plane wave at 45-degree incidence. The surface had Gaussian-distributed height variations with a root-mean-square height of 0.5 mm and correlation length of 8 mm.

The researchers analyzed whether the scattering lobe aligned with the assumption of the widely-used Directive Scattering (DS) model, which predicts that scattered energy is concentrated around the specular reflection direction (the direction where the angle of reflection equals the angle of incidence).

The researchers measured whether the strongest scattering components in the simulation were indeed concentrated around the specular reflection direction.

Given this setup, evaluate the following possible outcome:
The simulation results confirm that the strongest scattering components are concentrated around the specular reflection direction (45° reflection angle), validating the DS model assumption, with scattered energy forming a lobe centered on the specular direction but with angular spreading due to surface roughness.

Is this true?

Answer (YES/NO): YES